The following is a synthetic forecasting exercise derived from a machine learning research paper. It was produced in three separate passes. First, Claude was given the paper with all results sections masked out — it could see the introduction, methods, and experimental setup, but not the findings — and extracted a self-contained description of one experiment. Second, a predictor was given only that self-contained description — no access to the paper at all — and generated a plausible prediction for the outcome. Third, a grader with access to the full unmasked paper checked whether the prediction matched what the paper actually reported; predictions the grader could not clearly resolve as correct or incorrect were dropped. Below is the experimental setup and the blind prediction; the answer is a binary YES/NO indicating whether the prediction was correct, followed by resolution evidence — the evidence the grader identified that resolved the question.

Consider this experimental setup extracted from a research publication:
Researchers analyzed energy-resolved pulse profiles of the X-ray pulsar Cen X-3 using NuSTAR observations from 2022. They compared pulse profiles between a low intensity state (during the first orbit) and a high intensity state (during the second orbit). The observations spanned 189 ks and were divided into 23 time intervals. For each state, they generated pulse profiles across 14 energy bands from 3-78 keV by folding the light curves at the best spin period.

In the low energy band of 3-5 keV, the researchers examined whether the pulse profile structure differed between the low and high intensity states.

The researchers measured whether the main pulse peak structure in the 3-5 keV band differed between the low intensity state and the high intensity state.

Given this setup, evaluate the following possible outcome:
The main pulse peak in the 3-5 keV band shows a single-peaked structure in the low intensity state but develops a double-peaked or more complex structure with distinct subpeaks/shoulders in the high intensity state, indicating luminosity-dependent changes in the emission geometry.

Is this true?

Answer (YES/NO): NO